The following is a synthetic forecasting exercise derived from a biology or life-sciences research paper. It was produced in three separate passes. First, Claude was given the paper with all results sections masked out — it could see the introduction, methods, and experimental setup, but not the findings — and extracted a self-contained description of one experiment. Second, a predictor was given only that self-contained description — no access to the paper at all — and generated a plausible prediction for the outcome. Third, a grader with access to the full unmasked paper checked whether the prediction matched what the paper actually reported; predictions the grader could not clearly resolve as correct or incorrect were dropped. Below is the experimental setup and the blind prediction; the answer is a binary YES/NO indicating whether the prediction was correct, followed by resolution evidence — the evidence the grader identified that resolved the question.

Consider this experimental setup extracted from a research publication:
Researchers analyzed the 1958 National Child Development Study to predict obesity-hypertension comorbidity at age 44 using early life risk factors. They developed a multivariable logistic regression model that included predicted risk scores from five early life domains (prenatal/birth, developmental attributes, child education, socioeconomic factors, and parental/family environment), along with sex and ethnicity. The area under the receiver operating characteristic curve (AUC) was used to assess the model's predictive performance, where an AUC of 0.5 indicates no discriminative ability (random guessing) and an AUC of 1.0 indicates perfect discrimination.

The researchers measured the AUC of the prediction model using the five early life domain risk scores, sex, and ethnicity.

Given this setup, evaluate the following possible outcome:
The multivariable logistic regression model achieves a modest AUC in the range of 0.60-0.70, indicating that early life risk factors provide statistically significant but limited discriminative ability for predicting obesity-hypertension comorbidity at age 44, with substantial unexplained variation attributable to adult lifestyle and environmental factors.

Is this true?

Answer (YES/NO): NO